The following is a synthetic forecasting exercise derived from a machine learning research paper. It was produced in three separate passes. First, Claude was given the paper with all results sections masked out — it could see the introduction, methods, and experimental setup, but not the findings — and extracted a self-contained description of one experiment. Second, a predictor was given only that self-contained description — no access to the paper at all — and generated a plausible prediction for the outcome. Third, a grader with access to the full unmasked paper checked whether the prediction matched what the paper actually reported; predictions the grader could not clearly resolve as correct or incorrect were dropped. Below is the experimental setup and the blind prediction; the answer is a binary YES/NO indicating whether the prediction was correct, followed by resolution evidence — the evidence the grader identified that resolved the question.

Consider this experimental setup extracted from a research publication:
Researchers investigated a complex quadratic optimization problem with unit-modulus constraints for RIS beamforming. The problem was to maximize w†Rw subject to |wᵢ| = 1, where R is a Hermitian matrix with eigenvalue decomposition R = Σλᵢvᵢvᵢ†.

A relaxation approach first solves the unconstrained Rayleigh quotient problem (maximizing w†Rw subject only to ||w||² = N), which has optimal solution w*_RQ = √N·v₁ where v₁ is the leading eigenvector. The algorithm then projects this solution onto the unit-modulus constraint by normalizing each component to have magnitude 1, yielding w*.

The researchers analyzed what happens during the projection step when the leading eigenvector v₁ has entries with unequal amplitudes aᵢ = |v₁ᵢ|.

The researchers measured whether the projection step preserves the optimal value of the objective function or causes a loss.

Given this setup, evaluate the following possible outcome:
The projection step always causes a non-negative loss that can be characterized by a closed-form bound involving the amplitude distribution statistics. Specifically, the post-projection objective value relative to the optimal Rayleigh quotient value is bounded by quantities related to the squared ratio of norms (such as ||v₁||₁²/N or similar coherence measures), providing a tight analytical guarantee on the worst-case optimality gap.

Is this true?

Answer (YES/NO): NO